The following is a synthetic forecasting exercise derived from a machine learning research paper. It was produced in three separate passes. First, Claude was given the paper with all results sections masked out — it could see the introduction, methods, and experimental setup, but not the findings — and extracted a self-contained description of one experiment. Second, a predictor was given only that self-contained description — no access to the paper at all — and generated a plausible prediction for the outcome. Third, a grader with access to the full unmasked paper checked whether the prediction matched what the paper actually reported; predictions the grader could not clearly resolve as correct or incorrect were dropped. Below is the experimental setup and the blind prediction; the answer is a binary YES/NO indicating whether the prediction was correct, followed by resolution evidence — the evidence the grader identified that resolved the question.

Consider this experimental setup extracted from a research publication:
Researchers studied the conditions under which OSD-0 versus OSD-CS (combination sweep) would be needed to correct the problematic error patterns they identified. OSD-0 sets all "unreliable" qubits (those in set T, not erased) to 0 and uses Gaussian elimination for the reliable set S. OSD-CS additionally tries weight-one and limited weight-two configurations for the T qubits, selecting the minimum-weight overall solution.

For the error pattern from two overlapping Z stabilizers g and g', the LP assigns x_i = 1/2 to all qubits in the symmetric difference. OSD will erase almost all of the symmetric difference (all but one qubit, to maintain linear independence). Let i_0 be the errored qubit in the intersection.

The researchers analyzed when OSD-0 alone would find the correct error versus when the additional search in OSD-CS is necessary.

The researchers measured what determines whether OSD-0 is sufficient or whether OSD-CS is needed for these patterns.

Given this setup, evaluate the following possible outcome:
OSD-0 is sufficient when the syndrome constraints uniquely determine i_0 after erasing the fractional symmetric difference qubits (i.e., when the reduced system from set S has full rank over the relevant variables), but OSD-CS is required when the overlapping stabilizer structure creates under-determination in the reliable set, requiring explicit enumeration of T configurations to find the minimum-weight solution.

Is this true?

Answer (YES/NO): NO